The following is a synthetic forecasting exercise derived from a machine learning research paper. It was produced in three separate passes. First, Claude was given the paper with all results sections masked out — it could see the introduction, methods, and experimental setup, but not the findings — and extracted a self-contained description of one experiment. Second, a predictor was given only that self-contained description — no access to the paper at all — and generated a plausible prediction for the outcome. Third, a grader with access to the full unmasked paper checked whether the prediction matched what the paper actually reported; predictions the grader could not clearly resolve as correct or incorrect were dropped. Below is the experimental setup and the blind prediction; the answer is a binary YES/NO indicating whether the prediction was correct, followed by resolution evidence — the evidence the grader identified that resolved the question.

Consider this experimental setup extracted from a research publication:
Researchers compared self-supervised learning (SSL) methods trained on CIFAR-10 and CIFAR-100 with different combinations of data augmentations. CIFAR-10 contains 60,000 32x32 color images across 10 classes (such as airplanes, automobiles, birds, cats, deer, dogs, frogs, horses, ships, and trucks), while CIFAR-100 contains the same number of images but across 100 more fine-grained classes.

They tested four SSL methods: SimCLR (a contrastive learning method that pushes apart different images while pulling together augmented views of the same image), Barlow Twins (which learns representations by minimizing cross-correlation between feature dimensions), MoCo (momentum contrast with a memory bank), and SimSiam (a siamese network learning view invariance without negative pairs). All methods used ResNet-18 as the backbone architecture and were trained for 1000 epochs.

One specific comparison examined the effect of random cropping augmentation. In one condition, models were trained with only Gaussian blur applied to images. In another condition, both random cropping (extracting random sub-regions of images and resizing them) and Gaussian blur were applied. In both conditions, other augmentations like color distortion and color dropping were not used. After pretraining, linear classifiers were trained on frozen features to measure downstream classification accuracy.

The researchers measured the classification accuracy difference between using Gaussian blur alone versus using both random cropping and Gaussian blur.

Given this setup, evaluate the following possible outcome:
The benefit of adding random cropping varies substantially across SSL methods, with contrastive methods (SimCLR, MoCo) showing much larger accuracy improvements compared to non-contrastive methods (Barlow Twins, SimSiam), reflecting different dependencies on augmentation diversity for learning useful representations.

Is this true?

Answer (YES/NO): NO